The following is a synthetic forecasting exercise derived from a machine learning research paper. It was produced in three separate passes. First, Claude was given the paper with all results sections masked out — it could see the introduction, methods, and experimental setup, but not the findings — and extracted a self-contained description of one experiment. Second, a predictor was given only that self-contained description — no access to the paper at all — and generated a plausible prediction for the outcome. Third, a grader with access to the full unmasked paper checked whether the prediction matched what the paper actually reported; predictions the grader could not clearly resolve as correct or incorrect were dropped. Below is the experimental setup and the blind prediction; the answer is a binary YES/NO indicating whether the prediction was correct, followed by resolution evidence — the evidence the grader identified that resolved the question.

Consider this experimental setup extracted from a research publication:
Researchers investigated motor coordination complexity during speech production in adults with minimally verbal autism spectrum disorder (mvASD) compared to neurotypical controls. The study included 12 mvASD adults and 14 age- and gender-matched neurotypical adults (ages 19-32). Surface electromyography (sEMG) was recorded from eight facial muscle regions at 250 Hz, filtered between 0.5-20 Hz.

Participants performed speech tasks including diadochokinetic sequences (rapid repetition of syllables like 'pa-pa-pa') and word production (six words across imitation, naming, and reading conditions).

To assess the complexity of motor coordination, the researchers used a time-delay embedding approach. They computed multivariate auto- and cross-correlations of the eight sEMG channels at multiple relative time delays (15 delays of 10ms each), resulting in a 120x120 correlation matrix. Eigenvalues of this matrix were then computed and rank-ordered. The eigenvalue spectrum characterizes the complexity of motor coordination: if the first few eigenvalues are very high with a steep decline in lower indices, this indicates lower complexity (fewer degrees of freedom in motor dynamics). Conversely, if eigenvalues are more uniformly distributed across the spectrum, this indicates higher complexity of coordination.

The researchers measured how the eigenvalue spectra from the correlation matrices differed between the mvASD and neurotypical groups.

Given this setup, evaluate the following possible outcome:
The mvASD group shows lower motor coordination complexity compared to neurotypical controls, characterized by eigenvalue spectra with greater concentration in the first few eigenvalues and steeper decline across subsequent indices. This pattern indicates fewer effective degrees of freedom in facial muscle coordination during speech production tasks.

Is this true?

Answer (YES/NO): YES